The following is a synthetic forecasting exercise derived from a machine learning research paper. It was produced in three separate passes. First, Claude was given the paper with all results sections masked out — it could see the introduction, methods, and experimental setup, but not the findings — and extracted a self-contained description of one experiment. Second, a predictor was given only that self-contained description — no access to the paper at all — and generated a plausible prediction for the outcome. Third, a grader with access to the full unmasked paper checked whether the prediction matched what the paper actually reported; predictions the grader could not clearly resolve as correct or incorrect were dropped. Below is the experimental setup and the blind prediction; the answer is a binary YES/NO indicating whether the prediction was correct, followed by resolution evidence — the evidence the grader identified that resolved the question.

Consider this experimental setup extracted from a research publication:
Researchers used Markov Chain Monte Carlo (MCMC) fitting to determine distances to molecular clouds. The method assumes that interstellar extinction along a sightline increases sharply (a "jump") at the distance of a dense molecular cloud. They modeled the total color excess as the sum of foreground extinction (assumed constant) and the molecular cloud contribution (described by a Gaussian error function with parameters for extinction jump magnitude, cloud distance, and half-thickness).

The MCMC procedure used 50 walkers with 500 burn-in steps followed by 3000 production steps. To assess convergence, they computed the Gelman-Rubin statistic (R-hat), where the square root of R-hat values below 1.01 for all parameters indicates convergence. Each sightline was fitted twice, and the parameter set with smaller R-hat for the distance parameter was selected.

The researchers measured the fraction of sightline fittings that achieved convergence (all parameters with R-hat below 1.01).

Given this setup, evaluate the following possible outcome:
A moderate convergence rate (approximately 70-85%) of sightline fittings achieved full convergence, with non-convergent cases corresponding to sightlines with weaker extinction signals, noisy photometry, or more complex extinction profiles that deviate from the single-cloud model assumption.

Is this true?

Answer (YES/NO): NO